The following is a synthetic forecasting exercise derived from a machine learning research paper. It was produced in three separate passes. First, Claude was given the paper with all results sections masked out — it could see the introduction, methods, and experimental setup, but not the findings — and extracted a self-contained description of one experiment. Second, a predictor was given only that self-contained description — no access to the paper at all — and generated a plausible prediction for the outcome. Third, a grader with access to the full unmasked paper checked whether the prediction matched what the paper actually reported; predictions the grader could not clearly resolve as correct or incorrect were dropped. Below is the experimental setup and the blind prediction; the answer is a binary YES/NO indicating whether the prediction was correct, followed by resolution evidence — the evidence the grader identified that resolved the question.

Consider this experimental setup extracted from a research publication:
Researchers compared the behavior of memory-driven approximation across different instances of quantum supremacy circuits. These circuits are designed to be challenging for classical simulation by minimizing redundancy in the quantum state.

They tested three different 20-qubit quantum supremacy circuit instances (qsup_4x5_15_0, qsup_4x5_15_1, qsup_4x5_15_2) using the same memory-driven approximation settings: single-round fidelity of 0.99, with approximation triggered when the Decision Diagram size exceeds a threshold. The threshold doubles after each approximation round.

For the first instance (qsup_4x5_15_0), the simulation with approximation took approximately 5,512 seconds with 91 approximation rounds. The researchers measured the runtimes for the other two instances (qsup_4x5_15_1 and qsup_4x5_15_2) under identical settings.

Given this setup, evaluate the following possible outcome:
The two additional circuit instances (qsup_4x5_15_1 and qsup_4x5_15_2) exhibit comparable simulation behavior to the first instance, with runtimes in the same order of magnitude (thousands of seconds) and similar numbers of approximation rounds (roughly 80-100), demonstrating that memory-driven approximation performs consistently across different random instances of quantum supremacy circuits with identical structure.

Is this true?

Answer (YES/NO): NO